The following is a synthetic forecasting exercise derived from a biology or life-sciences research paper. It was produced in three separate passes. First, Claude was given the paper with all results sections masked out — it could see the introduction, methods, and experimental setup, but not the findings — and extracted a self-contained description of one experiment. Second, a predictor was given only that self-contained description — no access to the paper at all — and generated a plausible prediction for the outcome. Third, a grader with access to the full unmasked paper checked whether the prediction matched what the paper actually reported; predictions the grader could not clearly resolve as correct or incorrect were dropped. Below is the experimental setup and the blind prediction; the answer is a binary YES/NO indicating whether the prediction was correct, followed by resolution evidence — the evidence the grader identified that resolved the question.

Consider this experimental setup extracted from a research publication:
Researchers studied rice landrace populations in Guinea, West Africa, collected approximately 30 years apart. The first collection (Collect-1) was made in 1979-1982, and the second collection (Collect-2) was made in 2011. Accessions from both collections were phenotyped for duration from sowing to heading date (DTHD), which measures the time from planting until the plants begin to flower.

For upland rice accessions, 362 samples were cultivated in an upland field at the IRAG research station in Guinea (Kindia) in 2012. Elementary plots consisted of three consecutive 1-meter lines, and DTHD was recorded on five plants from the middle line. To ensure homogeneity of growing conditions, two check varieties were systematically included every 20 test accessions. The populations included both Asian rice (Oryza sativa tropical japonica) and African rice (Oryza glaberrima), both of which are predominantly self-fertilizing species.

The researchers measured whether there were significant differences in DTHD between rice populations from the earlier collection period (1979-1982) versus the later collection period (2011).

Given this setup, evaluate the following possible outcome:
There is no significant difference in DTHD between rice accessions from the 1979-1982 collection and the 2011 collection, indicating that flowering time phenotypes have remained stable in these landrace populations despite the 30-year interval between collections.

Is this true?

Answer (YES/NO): NO